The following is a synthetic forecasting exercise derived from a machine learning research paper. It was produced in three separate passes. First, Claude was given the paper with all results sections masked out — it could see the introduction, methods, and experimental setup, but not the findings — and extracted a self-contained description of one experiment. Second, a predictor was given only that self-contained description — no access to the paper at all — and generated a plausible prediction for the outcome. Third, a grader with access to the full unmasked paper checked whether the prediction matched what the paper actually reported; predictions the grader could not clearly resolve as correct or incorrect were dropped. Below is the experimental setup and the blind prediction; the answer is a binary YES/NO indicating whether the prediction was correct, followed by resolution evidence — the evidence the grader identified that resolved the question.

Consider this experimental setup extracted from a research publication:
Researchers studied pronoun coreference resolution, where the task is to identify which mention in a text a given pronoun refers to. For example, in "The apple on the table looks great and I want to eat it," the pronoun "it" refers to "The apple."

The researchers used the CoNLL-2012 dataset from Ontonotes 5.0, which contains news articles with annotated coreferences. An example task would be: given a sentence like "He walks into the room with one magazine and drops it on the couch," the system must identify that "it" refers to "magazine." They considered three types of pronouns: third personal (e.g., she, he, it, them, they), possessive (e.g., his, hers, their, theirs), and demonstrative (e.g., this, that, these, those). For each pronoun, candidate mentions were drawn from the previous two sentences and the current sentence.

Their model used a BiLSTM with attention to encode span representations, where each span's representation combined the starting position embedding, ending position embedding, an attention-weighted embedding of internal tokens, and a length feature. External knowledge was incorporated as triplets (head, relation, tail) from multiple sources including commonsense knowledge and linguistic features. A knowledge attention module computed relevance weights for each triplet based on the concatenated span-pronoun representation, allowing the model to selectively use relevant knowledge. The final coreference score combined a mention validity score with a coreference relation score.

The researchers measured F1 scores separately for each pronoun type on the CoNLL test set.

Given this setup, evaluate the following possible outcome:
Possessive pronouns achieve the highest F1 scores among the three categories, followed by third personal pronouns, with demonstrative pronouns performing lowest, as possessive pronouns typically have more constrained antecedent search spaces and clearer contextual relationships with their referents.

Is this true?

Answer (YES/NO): NO